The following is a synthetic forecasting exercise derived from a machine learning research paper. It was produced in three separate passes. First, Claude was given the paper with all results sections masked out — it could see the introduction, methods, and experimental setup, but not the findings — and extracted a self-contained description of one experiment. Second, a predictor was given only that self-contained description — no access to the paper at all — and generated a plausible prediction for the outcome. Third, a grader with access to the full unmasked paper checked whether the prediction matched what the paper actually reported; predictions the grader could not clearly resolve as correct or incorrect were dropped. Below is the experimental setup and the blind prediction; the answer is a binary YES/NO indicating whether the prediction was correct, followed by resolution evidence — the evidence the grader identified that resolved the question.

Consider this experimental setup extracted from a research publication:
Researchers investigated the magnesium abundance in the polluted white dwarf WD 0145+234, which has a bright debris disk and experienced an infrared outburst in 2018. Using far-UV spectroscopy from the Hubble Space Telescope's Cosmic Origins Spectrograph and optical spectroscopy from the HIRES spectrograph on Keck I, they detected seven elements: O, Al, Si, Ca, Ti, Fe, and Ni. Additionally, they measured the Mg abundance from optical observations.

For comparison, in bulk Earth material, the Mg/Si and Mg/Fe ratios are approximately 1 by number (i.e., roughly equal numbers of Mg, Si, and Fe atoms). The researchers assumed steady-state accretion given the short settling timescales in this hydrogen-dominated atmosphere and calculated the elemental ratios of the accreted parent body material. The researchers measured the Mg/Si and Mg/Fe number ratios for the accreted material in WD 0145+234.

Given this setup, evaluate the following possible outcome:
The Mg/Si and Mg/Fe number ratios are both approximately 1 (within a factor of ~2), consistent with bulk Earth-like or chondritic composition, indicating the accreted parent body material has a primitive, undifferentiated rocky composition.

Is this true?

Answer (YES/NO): NO